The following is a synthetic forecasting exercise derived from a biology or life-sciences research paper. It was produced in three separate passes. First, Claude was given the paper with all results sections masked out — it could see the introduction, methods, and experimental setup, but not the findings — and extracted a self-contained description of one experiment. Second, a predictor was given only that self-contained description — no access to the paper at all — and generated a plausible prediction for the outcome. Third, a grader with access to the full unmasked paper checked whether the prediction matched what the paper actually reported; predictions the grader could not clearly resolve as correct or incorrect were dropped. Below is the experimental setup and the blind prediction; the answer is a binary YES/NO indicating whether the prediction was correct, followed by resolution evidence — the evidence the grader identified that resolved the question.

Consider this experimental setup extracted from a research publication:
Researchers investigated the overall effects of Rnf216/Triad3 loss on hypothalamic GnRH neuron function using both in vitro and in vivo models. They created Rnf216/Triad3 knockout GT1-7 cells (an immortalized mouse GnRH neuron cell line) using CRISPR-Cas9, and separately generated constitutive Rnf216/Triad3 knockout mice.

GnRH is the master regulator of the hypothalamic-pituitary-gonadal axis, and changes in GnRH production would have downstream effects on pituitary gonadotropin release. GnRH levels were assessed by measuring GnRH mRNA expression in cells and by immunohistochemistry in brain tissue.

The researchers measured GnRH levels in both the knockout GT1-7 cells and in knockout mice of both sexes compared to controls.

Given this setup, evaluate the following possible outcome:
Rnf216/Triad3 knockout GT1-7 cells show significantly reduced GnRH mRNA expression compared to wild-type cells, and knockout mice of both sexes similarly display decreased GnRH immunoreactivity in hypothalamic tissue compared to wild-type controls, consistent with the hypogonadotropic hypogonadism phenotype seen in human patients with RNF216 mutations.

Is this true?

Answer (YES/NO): YES